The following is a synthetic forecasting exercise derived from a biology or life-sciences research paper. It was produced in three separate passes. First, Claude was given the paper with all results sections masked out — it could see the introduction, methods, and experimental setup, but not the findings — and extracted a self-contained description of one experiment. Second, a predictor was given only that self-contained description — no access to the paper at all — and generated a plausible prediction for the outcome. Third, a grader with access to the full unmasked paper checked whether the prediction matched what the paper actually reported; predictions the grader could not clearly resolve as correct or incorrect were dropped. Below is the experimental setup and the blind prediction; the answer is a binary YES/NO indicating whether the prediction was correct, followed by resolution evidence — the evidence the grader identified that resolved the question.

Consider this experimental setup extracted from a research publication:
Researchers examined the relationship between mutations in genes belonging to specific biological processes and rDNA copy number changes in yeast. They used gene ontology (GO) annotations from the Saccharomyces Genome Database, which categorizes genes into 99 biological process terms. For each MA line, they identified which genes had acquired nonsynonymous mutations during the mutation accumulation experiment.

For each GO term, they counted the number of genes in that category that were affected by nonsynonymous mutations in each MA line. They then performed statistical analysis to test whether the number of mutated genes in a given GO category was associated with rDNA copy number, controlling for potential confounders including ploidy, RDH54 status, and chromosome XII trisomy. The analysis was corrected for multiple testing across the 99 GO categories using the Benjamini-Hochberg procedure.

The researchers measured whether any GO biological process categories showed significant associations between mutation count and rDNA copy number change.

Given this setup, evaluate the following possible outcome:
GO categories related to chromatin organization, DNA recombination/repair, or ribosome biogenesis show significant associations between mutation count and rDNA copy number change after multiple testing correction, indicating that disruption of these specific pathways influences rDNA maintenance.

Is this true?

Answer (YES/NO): NO